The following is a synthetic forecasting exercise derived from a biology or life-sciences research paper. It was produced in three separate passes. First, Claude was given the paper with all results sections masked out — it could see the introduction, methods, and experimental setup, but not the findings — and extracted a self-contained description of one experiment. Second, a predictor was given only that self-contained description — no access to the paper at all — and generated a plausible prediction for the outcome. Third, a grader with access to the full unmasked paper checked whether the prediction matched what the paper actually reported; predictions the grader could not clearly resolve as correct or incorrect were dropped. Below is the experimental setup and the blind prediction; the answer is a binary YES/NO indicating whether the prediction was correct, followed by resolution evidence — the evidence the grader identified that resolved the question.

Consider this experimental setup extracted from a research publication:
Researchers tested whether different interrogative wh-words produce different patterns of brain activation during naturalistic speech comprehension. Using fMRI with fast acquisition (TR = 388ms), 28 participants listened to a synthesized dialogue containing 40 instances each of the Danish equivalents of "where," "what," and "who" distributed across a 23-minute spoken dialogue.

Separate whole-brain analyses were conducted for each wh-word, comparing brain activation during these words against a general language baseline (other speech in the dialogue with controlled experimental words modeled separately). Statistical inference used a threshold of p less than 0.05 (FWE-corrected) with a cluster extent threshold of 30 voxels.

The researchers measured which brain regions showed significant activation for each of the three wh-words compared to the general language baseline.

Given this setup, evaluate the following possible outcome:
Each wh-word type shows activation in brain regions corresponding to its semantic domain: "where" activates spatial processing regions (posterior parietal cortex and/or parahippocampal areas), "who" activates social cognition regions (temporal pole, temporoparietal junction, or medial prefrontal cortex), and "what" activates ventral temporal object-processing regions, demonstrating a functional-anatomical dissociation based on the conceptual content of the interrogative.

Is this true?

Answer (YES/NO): NO